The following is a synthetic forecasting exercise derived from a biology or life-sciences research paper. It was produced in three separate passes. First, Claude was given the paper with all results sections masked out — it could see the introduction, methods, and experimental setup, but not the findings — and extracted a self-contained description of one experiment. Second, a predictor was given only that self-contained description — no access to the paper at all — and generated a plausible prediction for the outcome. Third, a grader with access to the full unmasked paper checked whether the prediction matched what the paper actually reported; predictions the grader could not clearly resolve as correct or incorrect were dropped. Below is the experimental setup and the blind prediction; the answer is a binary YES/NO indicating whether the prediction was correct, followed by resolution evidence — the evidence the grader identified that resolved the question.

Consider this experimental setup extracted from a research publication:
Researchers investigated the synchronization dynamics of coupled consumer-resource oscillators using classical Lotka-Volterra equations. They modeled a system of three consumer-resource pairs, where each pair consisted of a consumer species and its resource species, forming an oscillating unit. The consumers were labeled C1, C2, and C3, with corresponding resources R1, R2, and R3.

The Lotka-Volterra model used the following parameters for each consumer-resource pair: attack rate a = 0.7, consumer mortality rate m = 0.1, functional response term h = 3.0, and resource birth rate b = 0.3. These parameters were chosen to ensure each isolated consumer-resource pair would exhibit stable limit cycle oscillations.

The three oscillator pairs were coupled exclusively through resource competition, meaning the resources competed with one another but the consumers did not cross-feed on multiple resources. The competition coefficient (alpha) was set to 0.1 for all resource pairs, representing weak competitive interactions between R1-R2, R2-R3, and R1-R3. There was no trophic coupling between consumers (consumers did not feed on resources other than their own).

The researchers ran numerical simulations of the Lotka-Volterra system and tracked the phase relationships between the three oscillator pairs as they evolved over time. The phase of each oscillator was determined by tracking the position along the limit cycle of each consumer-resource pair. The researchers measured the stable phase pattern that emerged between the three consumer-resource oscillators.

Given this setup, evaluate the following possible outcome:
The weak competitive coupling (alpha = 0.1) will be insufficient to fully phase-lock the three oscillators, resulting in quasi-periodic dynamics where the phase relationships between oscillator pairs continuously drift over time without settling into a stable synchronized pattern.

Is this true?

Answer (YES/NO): NO